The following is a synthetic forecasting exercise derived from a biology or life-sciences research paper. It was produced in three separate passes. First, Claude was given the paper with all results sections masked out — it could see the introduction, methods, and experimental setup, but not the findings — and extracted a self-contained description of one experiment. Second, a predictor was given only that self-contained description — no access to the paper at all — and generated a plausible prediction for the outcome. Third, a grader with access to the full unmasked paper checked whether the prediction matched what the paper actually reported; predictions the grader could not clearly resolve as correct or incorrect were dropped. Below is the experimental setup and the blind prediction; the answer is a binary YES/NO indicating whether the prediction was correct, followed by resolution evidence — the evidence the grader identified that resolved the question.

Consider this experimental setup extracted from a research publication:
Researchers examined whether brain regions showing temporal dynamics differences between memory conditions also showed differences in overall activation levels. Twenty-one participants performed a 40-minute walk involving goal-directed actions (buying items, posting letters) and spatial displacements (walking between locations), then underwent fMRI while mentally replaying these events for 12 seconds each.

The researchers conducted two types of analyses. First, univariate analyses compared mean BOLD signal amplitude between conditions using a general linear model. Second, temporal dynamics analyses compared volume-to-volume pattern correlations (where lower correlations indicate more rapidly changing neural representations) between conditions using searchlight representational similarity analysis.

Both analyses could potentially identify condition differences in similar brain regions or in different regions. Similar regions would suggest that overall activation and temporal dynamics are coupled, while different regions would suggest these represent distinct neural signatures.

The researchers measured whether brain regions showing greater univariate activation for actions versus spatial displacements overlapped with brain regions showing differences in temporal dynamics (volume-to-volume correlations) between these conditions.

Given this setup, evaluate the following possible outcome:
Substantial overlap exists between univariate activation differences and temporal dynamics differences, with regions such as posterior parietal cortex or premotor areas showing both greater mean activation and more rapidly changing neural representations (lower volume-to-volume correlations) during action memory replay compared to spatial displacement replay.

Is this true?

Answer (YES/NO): YES